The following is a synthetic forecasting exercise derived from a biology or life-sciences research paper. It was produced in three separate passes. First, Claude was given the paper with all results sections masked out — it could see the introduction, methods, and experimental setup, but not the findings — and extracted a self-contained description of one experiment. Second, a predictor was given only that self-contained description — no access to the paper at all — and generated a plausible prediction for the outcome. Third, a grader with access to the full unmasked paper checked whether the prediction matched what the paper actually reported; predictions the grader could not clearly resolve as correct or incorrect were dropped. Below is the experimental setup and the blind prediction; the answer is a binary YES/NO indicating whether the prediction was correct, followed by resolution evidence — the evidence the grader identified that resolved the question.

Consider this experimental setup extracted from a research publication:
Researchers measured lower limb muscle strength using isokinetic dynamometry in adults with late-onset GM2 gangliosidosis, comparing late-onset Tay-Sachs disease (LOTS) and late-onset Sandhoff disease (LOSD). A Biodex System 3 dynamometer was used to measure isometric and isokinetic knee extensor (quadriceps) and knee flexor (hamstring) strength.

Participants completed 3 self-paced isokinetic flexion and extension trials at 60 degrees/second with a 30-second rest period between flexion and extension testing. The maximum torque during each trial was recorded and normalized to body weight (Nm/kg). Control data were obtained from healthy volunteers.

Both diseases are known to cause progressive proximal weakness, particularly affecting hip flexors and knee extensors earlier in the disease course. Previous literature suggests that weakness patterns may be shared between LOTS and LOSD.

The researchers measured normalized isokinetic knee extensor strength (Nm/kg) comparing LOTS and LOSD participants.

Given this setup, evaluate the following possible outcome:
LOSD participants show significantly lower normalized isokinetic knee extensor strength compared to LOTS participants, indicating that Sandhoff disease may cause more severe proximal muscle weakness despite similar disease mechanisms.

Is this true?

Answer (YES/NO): NO